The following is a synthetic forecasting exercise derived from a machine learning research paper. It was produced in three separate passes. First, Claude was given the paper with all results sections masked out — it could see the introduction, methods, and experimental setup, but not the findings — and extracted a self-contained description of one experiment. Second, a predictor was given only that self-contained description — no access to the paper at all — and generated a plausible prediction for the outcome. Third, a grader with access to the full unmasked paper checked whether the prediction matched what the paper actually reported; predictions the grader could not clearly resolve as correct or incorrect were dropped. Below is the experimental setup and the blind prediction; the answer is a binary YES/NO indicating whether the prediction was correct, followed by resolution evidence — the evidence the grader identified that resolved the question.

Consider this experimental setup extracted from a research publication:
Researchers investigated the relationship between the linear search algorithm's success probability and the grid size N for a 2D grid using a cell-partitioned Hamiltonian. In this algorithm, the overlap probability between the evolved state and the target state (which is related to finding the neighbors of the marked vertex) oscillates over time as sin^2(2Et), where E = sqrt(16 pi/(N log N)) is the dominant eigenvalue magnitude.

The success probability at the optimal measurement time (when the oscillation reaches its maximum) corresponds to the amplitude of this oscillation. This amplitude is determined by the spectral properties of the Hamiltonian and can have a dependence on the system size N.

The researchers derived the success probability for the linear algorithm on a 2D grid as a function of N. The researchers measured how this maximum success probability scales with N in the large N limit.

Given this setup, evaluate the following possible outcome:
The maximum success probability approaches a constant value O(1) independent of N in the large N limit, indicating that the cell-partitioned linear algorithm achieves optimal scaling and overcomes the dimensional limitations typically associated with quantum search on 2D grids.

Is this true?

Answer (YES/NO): NO